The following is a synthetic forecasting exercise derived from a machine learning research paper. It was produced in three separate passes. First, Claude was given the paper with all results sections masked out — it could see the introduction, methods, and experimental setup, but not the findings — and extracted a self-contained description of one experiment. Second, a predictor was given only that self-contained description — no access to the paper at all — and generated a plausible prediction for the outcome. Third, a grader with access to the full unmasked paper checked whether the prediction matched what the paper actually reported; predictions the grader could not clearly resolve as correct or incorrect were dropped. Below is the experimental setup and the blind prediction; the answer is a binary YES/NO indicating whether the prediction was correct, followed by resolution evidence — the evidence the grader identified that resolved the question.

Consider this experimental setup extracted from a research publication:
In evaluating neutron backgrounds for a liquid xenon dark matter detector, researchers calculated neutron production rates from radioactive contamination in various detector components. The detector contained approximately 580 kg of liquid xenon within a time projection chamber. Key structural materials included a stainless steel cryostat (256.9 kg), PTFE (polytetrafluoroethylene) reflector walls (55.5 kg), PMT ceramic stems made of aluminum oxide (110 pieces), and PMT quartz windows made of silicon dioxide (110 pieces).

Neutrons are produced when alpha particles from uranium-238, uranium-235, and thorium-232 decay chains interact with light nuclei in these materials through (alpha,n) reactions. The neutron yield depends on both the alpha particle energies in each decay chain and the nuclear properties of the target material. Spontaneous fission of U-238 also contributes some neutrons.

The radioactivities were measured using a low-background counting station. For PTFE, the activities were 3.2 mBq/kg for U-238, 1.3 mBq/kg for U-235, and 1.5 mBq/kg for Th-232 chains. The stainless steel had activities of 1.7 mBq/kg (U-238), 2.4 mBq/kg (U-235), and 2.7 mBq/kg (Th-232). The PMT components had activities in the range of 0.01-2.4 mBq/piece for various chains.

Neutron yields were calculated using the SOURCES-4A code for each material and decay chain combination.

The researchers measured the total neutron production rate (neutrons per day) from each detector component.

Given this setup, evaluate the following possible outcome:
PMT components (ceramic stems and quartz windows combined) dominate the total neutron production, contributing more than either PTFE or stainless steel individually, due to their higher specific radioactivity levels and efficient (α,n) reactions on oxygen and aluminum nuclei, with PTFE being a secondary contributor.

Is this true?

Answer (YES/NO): NO